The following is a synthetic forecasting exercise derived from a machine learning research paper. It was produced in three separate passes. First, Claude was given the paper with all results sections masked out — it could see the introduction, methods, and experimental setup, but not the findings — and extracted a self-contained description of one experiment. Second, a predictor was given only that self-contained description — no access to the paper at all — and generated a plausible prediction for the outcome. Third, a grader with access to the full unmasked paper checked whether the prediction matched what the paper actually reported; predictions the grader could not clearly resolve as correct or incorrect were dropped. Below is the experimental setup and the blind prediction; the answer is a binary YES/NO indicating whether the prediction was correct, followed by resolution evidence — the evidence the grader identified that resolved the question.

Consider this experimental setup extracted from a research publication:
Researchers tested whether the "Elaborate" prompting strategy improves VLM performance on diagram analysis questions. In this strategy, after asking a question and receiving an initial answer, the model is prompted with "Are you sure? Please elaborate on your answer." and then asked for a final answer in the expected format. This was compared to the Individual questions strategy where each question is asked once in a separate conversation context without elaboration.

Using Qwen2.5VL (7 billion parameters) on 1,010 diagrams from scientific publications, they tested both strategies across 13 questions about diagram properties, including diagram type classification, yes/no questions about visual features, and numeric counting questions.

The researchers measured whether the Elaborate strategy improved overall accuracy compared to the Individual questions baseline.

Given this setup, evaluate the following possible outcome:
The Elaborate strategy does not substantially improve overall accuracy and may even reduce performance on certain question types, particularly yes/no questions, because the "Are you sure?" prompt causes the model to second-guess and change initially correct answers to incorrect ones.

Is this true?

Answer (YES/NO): NO